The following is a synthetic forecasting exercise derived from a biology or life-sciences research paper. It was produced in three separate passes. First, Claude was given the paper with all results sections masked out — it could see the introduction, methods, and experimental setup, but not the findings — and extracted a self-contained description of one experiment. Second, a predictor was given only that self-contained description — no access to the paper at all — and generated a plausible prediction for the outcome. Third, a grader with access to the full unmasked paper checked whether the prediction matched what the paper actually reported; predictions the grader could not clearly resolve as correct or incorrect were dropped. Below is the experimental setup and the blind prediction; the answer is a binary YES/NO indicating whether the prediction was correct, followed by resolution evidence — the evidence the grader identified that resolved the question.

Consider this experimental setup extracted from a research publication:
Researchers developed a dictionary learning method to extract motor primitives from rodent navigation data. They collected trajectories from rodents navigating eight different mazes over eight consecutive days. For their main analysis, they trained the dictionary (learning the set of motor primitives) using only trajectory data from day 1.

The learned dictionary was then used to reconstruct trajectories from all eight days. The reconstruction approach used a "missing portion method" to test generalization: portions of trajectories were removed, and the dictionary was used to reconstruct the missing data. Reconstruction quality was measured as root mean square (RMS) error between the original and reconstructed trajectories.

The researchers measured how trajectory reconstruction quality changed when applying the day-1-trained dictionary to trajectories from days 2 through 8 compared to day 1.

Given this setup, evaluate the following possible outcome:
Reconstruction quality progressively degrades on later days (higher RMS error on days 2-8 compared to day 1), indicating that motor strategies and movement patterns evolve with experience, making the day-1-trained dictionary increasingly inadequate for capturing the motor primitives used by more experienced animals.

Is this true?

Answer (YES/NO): NO